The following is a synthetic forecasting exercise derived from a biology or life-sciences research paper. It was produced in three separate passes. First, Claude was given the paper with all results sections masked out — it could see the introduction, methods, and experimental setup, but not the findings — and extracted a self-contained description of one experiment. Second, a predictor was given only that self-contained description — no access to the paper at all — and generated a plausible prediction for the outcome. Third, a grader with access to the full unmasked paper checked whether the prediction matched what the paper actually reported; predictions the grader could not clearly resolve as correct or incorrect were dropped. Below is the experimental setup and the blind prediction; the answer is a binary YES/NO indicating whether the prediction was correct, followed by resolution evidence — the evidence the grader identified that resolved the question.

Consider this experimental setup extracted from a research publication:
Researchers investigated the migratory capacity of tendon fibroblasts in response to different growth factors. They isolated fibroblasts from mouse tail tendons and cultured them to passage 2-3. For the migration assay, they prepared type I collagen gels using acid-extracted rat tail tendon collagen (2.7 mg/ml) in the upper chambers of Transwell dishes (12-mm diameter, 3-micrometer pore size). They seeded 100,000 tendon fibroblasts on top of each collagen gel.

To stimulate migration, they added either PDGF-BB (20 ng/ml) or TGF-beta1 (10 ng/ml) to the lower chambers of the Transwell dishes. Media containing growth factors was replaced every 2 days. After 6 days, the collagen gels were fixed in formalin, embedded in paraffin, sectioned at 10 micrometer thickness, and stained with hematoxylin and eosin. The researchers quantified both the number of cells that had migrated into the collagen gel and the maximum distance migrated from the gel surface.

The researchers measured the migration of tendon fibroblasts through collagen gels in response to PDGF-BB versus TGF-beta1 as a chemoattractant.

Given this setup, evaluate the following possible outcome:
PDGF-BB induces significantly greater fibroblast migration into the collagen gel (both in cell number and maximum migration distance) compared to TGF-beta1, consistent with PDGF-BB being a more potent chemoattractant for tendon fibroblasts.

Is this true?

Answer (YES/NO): YES